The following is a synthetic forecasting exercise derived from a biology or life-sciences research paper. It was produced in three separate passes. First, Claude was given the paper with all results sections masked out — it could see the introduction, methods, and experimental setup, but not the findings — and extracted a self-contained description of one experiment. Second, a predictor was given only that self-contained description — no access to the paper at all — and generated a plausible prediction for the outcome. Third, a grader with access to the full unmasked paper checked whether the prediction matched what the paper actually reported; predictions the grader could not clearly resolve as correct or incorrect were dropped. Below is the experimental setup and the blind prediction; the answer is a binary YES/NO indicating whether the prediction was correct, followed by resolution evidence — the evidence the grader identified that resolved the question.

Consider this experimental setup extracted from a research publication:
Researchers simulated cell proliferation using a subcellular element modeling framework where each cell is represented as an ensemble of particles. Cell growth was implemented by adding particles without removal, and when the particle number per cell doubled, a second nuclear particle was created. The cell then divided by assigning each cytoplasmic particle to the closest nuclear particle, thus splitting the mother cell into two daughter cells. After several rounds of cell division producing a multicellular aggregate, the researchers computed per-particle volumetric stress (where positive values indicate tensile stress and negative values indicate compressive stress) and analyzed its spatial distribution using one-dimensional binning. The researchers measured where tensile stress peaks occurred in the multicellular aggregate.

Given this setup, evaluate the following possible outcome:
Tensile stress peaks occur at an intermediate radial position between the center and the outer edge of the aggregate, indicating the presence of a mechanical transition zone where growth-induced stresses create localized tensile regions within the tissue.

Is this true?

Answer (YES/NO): NO